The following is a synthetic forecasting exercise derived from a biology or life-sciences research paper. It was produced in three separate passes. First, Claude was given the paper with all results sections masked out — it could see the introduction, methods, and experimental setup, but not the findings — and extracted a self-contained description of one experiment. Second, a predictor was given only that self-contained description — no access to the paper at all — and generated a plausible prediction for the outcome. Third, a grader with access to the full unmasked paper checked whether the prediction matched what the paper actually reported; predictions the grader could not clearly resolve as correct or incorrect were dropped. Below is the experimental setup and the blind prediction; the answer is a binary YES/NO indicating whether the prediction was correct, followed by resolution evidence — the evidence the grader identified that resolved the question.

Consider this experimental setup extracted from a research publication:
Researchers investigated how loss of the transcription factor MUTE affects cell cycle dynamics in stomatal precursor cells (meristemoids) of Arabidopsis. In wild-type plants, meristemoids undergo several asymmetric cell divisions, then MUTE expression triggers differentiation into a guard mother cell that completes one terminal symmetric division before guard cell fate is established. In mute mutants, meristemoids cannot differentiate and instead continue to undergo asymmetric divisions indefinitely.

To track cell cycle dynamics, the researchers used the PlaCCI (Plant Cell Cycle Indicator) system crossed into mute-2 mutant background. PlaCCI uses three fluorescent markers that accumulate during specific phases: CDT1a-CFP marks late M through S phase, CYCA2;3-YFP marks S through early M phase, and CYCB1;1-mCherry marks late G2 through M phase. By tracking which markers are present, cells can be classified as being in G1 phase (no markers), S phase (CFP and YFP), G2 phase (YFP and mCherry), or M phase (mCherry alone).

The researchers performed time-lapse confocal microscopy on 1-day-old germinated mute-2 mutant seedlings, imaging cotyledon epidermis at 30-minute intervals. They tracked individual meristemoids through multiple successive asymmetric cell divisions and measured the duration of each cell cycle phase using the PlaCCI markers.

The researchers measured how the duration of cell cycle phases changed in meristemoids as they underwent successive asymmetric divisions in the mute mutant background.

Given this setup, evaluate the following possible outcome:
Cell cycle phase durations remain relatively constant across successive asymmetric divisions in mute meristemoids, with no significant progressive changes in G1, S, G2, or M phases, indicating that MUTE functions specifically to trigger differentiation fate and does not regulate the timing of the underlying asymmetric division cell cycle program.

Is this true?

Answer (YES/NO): NO